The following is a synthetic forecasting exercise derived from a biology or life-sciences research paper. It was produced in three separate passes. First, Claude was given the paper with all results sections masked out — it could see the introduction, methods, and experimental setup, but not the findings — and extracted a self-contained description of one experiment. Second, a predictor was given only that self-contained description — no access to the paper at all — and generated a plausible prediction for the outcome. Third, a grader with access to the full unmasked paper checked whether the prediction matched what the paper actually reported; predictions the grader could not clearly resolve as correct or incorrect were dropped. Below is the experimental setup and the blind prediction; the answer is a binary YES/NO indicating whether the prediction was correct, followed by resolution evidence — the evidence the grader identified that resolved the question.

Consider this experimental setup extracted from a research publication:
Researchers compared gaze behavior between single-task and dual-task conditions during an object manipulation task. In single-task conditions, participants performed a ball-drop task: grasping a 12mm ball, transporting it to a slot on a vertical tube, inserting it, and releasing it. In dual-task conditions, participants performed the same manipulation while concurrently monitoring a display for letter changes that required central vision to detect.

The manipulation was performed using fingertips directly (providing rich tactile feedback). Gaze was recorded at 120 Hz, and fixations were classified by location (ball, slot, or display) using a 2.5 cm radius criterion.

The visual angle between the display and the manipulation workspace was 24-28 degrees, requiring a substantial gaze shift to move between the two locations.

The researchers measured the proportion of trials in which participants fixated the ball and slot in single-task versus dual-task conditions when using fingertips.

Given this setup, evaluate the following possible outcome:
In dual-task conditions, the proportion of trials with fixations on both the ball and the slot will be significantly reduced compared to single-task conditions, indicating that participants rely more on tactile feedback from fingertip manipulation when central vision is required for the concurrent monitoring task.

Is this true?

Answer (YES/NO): YES